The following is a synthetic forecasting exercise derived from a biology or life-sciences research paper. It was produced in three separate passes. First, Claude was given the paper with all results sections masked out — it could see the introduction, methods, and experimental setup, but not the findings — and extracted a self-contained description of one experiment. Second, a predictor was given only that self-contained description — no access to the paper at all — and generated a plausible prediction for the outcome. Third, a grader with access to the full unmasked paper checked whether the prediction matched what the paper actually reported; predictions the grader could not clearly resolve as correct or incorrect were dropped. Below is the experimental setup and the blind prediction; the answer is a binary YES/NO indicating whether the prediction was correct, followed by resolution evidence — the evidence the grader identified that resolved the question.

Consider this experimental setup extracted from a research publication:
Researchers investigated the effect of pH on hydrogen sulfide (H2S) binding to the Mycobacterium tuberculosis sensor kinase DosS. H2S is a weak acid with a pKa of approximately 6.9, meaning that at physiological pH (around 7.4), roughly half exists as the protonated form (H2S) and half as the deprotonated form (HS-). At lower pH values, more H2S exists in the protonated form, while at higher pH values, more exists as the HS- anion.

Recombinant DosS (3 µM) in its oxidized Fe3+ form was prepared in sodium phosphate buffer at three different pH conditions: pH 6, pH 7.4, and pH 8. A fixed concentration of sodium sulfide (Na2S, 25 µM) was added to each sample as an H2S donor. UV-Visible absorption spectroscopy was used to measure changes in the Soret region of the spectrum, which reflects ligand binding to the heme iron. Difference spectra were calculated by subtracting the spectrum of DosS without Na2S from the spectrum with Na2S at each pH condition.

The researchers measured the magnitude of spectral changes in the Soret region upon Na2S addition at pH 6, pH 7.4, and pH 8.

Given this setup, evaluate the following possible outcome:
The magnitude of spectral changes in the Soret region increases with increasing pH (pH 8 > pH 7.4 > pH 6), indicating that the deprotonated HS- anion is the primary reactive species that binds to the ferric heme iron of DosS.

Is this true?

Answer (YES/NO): NO